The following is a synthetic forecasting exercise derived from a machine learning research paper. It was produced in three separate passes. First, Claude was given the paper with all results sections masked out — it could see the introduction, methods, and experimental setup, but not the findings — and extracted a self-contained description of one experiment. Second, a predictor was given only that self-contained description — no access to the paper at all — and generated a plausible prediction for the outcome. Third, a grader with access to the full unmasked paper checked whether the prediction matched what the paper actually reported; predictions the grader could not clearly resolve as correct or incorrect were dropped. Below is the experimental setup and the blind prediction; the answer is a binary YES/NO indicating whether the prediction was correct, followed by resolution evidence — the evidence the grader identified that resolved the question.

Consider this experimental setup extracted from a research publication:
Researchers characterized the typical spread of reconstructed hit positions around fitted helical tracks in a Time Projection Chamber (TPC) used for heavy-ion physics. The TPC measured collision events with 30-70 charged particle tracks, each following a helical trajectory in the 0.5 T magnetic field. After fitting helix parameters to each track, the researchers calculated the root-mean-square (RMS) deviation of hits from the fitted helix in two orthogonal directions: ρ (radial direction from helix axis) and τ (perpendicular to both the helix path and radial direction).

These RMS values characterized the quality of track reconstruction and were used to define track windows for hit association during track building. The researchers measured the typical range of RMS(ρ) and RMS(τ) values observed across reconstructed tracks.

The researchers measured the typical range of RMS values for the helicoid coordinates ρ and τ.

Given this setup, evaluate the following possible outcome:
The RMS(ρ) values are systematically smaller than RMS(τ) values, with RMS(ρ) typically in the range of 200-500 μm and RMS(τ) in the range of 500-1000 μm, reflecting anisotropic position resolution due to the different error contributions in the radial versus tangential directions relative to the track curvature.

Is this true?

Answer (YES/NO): NO